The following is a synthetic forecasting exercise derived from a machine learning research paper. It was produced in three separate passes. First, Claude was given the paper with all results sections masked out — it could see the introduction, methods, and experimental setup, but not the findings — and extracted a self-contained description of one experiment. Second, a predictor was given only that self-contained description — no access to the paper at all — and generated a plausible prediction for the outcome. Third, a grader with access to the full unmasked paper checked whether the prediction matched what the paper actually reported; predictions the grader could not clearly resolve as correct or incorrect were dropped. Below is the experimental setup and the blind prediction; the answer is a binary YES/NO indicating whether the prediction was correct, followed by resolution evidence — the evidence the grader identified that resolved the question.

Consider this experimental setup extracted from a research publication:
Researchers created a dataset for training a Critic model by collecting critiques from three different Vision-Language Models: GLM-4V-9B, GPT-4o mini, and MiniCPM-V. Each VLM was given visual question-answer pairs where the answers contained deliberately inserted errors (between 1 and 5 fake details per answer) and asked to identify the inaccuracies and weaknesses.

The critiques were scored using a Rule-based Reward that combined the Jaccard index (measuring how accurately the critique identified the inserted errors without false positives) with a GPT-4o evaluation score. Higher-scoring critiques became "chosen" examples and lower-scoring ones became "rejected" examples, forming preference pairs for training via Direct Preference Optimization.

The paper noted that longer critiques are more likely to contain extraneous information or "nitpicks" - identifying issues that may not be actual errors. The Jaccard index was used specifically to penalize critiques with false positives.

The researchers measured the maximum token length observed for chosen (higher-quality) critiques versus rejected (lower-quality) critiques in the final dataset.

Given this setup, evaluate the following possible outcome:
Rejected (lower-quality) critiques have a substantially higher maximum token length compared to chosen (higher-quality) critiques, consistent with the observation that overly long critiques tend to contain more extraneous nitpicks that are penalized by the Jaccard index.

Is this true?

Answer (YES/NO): YES